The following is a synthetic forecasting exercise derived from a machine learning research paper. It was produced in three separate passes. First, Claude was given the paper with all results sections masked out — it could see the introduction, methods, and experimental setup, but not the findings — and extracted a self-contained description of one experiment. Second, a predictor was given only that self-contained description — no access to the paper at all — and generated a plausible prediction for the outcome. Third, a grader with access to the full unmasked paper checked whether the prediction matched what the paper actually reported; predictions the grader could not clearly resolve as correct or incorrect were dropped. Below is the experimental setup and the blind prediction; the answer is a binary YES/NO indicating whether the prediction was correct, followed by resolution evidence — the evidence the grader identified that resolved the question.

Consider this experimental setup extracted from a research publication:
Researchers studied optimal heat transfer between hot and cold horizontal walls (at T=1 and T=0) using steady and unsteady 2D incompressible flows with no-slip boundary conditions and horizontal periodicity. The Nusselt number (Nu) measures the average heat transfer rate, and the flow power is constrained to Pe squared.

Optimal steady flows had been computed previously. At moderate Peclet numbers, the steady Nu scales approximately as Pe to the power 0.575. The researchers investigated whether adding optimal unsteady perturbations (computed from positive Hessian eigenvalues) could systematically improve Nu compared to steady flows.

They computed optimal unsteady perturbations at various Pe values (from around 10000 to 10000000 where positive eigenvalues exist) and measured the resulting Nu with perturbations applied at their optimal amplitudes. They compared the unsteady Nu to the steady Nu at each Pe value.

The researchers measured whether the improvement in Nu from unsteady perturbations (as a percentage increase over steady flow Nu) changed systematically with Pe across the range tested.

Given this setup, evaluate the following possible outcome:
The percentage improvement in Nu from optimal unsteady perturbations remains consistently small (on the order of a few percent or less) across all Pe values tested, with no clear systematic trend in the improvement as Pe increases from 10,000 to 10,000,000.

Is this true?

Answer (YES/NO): YES